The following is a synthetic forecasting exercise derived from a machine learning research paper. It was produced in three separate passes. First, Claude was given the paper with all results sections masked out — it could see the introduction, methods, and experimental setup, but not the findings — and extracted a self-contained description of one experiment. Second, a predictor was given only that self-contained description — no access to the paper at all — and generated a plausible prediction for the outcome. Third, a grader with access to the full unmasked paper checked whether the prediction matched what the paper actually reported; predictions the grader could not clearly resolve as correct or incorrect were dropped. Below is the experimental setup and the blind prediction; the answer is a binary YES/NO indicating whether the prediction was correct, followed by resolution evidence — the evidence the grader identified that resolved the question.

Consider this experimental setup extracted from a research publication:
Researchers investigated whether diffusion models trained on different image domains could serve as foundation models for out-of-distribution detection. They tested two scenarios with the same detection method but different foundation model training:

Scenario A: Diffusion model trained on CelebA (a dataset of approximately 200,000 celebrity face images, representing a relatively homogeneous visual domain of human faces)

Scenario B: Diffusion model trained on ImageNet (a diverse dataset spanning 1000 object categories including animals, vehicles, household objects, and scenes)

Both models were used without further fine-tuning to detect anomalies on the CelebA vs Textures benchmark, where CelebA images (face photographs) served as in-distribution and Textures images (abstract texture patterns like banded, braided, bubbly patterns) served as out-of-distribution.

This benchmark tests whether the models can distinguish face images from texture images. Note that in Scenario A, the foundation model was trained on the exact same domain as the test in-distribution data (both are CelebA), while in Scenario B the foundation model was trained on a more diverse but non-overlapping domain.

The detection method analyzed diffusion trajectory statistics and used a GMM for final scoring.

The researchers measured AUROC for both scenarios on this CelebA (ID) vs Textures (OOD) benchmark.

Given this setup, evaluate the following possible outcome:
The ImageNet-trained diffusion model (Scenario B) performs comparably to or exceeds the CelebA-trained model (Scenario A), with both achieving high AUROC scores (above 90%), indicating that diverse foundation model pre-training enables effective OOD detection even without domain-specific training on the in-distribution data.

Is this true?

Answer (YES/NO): NO